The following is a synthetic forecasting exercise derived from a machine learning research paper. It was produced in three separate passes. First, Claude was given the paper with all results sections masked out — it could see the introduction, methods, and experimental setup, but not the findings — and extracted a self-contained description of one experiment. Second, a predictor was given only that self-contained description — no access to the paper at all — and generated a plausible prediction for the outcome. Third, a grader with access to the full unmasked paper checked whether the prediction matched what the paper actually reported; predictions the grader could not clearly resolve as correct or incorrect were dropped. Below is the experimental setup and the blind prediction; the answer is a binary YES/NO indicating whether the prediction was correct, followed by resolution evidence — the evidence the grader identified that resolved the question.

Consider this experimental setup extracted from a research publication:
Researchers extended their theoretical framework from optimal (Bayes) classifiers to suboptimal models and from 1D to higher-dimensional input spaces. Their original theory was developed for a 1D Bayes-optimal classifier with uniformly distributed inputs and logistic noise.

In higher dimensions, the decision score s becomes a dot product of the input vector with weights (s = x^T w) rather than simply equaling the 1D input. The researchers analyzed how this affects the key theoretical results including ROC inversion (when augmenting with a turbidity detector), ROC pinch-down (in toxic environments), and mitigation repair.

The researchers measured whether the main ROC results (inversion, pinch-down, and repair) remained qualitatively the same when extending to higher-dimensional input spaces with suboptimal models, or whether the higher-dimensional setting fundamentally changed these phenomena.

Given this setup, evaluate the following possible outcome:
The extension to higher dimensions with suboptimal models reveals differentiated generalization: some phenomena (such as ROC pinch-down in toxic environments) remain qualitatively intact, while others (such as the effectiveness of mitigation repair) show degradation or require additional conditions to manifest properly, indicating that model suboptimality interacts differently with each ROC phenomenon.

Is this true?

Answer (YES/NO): NO